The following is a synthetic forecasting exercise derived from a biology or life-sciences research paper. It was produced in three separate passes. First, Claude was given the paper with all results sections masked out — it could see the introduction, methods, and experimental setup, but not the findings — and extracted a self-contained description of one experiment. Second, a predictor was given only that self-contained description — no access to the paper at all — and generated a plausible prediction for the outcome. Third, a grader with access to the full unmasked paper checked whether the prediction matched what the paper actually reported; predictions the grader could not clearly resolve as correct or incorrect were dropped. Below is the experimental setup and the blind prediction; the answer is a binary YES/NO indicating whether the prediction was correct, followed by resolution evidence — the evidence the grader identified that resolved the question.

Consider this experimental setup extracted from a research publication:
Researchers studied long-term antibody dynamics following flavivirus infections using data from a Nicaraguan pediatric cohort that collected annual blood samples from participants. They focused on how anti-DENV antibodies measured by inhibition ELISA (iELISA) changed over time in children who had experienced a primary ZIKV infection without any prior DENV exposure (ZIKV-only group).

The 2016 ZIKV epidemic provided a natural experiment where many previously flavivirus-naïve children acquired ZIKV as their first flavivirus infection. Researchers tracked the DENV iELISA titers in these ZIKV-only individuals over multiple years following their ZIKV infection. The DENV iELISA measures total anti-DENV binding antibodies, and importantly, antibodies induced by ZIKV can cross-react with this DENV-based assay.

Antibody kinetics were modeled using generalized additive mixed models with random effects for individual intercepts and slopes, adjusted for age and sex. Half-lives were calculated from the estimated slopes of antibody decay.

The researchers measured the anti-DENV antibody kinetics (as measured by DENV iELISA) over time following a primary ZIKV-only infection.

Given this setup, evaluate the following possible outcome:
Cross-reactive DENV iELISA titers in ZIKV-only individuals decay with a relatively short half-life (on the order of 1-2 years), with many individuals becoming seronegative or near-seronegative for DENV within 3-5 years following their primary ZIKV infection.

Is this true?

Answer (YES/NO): NO